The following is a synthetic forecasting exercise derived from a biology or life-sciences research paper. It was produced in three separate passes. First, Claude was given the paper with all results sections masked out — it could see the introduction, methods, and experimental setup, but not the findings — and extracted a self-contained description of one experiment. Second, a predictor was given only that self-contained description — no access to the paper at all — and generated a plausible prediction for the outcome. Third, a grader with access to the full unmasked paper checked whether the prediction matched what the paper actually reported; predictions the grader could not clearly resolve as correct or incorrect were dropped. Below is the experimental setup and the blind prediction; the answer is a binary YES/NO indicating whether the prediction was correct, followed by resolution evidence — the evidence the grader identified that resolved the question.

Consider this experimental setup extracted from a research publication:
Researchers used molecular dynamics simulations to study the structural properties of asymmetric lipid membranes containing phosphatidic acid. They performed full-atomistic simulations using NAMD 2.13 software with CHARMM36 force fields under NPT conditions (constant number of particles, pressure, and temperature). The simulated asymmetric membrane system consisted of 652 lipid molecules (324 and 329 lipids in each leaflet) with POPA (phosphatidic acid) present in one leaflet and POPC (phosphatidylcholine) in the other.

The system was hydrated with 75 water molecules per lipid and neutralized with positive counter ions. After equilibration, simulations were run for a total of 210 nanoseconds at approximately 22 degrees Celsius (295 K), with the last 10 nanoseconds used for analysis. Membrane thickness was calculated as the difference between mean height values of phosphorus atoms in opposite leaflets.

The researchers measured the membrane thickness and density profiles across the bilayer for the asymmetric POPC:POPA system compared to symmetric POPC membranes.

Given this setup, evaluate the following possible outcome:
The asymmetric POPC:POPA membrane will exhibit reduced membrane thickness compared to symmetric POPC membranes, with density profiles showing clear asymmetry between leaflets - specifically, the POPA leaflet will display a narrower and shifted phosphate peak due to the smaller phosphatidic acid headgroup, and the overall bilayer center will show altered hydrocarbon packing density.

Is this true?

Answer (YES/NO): NO